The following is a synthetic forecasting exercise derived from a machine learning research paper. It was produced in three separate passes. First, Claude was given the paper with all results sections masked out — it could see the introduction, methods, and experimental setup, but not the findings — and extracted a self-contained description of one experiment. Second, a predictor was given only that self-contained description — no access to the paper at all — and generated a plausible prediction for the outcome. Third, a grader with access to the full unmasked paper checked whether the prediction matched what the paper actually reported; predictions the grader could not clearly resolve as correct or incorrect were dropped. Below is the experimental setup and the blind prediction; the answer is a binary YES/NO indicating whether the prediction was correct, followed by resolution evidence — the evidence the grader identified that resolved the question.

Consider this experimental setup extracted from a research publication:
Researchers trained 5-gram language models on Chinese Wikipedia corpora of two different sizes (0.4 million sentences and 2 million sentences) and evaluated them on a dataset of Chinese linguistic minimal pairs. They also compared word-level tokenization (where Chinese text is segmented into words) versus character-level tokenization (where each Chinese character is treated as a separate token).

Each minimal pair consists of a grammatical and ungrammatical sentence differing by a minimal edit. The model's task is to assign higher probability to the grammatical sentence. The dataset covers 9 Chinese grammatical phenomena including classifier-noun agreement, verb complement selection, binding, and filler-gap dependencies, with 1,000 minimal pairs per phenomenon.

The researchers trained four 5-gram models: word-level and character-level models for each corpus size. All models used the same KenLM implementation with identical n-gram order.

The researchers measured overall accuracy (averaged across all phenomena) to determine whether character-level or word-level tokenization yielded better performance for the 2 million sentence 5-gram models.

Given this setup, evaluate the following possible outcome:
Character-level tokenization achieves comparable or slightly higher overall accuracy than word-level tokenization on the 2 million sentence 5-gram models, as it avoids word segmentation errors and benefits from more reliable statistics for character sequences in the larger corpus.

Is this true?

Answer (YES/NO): NO